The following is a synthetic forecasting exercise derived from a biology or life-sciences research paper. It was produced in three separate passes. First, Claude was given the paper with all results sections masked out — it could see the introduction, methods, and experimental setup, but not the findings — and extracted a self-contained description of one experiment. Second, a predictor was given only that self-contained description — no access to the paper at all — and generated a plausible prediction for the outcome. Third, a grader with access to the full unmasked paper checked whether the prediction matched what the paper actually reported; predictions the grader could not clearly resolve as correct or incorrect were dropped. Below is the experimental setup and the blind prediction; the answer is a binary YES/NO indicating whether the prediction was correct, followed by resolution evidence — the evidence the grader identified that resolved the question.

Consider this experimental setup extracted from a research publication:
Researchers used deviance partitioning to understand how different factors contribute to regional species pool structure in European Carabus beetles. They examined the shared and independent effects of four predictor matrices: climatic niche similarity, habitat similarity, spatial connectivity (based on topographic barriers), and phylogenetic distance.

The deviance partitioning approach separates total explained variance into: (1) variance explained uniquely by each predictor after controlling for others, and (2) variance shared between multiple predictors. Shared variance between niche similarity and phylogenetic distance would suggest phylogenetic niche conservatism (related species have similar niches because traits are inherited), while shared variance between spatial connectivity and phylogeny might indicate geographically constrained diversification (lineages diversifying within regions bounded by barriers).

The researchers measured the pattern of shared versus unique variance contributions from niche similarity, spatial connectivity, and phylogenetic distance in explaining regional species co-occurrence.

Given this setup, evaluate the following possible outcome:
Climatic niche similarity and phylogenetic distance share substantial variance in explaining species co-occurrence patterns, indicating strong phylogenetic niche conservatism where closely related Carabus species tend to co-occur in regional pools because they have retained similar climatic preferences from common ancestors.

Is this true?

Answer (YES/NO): NO